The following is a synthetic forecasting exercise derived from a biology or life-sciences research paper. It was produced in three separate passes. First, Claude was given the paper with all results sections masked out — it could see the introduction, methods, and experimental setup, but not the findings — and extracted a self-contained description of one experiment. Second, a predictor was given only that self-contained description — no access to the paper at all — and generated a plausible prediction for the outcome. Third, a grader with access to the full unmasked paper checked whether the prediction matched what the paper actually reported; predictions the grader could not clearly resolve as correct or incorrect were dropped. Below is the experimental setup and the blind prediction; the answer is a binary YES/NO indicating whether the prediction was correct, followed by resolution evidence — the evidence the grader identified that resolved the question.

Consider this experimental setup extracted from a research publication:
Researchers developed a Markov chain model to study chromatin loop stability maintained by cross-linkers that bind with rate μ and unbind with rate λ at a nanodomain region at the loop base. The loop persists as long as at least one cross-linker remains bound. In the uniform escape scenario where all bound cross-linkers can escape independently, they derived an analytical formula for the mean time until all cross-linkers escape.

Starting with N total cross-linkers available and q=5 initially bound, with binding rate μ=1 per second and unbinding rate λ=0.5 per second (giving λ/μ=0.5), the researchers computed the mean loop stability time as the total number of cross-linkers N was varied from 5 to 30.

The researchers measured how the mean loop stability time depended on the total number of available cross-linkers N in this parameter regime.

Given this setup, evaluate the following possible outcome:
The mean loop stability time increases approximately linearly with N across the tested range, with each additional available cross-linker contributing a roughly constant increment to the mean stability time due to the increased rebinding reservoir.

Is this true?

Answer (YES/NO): NO